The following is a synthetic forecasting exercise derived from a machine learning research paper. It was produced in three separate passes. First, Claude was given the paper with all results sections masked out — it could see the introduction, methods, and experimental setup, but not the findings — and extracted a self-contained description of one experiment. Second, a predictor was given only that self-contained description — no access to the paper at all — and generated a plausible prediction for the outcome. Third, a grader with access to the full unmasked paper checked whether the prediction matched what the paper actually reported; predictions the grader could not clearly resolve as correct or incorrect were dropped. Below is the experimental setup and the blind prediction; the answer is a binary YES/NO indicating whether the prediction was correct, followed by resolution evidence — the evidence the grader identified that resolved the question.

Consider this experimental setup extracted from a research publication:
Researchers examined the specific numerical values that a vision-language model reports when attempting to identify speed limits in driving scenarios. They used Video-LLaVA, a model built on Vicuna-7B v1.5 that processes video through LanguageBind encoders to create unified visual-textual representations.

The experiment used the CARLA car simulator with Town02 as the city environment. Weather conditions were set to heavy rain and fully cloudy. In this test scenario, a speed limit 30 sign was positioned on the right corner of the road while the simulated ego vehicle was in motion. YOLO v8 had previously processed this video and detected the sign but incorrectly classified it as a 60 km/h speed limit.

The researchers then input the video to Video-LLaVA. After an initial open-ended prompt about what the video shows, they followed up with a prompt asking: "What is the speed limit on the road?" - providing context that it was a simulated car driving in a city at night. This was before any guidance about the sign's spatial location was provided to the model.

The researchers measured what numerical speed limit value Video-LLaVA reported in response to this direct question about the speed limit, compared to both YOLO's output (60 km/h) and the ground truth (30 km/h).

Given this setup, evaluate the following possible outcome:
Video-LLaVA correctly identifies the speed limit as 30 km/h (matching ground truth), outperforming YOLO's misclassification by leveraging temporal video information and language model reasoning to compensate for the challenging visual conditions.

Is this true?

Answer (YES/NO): NO